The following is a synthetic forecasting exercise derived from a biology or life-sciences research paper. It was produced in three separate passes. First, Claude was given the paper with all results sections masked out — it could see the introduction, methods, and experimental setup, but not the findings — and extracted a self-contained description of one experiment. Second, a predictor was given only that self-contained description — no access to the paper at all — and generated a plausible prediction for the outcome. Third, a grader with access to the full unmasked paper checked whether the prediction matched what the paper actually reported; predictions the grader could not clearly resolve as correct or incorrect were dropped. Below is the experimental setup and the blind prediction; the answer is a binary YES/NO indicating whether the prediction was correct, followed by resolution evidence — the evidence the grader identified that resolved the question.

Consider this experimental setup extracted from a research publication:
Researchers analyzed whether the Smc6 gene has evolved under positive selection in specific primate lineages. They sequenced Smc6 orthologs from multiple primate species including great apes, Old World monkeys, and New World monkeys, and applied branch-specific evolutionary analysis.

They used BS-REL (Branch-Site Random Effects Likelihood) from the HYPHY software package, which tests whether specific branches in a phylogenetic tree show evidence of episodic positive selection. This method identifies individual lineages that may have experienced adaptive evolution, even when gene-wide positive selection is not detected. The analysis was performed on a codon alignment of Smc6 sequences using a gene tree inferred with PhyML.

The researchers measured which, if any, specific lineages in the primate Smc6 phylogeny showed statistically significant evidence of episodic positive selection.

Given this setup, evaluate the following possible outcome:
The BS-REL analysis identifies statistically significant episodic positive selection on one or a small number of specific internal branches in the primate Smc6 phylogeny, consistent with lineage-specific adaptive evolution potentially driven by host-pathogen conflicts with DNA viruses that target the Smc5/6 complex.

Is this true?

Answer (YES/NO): NO